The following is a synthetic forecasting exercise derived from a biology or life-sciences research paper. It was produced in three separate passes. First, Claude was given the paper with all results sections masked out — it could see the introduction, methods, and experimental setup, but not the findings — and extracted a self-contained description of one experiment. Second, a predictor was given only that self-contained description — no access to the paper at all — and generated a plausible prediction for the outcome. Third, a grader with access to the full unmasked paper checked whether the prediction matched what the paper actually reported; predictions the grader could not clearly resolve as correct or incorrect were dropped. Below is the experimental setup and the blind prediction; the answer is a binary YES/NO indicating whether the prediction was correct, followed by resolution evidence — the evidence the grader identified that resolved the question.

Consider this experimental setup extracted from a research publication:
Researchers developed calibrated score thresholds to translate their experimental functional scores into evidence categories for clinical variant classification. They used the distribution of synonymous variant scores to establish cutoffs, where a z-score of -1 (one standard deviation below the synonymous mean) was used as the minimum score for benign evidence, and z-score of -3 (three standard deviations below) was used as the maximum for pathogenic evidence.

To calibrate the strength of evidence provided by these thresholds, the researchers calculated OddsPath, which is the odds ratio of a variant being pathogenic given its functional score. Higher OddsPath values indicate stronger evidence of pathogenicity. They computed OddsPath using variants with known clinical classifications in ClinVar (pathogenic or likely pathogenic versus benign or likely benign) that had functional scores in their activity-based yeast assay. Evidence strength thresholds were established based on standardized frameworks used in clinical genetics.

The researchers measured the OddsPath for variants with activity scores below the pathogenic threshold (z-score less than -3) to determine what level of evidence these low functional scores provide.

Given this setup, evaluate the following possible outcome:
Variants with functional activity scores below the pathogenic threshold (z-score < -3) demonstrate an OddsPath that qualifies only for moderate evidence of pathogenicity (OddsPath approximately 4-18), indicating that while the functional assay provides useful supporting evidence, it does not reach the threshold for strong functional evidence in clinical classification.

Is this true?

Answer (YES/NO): NO